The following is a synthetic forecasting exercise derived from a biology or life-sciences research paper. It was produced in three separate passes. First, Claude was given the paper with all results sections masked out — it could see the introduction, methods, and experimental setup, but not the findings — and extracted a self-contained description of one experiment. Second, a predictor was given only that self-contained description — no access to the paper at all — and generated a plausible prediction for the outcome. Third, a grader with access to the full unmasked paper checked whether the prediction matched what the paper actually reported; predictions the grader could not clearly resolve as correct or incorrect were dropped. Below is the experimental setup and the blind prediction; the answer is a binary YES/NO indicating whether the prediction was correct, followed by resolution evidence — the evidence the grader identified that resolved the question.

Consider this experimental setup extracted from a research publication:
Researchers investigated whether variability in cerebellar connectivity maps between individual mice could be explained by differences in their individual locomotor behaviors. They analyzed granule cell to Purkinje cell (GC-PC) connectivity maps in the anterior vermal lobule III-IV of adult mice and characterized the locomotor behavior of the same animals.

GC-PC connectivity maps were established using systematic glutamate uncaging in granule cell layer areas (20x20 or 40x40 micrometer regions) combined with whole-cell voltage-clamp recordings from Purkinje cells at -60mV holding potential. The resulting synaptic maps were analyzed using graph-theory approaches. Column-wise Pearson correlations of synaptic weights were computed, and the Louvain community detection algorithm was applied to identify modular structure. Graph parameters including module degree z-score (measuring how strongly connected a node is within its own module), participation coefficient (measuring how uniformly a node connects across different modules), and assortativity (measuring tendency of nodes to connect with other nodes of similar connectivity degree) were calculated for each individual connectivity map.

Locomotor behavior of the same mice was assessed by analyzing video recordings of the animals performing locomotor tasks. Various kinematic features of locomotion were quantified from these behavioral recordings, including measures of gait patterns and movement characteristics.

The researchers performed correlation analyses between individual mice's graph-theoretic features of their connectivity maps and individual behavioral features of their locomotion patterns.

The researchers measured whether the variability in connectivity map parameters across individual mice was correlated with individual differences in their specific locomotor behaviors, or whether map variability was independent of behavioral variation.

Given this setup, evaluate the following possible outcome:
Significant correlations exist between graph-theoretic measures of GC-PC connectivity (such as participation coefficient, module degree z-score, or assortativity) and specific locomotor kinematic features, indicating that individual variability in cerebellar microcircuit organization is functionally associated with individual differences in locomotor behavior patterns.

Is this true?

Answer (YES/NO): YES